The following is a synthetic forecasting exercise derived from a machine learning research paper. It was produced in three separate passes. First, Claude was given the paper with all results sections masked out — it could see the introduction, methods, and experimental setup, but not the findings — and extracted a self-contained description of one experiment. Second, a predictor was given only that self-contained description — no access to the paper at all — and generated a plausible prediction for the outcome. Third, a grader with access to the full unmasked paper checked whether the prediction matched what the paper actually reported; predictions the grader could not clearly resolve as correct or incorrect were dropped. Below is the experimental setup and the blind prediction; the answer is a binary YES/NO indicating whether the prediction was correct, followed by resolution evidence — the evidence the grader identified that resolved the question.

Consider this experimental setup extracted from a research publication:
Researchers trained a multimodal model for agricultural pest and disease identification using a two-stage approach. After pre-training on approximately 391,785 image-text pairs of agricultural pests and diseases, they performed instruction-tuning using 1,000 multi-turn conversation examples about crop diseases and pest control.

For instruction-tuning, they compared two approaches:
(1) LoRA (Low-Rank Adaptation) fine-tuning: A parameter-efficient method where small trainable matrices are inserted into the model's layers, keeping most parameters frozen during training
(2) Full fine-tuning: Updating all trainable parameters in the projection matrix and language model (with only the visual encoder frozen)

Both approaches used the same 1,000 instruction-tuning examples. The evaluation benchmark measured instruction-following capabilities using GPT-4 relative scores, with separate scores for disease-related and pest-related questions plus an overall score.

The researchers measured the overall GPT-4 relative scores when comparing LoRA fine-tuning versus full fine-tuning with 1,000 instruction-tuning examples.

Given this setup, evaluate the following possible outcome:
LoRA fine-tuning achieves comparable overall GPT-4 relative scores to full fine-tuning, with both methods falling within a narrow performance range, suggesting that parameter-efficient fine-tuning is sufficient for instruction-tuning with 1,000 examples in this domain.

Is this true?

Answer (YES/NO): YES